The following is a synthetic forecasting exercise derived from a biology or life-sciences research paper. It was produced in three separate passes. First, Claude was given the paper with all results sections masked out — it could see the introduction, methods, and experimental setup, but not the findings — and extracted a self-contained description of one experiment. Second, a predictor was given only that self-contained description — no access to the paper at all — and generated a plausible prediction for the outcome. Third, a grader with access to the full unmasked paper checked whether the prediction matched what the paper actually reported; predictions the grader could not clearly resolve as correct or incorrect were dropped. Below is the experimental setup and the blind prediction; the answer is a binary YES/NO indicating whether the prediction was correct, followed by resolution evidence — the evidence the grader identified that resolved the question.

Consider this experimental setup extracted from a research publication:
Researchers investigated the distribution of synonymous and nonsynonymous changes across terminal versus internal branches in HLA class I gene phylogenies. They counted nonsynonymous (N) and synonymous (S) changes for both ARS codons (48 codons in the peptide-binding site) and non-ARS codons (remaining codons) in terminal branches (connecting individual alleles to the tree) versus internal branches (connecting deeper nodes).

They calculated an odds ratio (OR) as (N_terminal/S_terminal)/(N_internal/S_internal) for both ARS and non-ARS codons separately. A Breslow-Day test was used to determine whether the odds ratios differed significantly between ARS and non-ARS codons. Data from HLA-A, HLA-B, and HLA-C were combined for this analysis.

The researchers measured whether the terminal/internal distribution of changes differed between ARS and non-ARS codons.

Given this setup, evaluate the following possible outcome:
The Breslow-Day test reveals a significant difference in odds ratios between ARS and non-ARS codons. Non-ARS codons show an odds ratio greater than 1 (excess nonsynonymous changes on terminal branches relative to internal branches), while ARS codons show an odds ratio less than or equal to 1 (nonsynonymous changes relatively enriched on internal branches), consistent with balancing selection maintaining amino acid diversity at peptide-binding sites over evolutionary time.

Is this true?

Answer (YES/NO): YES